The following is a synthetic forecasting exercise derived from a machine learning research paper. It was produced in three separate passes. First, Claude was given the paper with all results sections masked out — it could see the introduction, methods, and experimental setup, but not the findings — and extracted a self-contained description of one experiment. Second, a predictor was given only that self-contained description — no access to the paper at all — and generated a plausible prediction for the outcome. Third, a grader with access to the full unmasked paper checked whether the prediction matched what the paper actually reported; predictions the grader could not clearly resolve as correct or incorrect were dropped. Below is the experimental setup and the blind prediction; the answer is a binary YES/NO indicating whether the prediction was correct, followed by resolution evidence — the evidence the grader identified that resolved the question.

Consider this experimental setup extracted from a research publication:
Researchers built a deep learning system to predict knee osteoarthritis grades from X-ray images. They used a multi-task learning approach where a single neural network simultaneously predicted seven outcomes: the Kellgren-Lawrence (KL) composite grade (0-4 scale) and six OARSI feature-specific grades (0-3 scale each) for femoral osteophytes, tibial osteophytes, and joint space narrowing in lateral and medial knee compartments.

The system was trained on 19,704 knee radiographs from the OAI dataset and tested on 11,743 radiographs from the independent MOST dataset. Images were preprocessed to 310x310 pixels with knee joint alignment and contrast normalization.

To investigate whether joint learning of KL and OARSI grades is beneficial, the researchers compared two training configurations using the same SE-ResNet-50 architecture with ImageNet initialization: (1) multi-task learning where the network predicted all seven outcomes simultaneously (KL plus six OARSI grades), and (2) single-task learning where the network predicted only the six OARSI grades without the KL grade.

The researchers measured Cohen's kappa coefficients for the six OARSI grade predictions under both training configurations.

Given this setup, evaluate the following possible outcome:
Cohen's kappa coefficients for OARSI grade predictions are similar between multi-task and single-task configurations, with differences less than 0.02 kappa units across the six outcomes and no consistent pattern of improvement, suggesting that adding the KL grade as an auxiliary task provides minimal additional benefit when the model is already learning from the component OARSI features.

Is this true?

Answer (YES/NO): NO